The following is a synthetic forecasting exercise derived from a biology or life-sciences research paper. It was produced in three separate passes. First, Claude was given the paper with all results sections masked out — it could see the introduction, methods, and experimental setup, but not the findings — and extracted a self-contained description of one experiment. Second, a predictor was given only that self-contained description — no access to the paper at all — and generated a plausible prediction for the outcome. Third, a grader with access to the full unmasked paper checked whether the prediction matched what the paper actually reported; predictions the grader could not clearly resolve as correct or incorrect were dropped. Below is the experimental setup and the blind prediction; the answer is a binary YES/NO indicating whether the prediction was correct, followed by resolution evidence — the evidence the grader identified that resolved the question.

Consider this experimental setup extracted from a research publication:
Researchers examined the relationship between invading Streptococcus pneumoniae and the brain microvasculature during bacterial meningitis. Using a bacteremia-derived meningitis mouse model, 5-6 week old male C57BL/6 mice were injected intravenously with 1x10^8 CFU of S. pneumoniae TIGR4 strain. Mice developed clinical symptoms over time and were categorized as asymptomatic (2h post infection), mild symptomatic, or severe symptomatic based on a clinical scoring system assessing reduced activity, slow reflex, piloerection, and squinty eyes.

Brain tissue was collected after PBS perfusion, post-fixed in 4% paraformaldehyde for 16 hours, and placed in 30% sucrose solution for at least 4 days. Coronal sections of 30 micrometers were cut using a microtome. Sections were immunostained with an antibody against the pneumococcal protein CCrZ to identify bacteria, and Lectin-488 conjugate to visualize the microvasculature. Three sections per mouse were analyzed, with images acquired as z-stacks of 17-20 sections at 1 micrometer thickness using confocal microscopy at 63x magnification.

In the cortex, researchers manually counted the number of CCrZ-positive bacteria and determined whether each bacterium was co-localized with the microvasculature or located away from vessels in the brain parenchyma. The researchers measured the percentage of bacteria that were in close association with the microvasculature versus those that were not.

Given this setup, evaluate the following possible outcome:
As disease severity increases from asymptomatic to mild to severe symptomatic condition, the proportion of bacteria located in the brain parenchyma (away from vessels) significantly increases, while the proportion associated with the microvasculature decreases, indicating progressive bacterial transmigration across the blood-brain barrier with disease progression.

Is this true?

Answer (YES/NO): NO